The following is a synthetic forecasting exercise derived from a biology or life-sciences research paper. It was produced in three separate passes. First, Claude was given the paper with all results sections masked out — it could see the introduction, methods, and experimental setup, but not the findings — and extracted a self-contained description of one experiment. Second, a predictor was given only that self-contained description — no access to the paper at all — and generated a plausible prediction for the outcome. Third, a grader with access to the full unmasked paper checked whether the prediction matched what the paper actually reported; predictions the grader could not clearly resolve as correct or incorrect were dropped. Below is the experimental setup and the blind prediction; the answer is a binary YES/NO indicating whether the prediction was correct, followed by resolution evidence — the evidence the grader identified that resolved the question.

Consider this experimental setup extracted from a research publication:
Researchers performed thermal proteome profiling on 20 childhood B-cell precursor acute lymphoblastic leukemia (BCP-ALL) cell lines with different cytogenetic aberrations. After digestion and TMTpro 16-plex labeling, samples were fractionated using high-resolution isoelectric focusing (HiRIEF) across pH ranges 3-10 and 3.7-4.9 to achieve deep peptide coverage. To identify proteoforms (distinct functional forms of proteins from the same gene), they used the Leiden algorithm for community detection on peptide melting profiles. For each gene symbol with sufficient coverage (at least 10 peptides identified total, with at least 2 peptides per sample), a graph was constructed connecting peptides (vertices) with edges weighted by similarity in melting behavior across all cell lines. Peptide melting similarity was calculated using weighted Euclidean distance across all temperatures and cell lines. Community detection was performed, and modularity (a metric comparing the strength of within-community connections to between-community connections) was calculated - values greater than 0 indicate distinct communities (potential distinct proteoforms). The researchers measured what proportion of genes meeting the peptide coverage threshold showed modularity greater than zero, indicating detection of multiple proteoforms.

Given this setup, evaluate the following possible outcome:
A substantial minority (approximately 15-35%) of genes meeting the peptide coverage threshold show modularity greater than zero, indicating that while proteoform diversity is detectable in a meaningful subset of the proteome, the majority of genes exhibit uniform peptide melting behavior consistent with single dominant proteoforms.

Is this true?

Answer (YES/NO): NO